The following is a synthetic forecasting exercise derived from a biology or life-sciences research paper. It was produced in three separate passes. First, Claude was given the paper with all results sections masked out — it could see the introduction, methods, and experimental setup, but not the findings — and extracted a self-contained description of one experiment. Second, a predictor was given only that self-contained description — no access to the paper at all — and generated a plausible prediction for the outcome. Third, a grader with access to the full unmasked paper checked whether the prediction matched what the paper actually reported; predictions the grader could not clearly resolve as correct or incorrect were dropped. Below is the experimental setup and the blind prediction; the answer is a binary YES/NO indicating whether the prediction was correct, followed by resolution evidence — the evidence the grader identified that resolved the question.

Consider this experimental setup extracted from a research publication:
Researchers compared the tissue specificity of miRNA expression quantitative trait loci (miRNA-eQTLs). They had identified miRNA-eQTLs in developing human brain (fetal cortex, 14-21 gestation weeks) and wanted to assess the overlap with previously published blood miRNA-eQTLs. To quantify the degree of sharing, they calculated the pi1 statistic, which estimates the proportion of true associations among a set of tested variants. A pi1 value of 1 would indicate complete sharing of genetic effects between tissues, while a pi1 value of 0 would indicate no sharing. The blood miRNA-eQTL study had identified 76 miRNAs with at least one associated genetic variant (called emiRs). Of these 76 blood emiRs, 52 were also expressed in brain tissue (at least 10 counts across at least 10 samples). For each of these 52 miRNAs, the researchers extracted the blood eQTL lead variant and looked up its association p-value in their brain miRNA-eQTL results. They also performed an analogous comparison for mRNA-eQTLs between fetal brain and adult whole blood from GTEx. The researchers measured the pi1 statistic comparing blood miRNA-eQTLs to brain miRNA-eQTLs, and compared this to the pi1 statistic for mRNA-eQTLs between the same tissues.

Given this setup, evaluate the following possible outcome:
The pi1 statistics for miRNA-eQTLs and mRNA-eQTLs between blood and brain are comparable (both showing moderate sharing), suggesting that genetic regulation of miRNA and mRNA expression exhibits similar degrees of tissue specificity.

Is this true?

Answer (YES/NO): NO